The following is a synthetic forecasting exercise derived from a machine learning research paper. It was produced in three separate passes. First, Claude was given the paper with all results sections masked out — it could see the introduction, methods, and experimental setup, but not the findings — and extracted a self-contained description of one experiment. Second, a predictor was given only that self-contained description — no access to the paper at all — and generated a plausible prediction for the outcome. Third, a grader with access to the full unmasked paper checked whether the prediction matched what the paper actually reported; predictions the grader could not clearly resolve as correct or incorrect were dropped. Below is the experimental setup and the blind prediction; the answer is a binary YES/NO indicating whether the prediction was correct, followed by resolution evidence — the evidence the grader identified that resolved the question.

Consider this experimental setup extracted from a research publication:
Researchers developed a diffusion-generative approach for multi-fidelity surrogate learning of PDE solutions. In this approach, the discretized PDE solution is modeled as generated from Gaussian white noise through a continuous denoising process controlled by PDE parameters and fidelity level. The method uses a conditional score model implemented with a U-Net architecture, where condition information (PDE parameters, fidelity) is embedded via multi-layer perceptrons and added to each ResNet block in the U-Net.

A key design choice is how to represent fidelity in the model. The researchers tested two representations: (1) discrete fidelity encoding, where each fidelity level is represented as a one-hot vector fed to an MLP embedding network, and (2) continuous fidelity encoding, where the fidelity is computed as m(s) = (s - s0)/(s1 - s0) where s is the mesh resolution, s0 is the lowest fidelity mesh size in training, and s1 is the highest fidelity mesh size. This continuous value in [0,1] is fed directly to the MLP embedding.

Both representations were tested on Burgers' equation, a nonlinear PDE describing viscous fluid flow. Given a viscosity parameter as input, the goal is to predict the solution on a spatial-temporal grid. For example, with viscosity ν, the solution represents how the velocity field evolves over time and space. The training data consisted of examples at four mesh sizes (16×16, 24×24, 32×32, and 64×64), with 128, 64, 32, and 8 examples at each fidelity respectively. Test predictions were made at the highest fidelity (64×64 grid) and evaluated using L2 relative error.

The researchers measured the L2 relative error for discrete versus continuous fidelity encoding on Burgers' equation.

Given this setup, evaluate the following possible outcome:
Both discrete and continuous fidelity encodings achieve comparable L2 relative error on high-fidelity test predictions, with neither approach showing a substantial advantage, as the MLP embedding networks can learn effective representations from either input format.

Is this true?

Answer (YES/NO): NO